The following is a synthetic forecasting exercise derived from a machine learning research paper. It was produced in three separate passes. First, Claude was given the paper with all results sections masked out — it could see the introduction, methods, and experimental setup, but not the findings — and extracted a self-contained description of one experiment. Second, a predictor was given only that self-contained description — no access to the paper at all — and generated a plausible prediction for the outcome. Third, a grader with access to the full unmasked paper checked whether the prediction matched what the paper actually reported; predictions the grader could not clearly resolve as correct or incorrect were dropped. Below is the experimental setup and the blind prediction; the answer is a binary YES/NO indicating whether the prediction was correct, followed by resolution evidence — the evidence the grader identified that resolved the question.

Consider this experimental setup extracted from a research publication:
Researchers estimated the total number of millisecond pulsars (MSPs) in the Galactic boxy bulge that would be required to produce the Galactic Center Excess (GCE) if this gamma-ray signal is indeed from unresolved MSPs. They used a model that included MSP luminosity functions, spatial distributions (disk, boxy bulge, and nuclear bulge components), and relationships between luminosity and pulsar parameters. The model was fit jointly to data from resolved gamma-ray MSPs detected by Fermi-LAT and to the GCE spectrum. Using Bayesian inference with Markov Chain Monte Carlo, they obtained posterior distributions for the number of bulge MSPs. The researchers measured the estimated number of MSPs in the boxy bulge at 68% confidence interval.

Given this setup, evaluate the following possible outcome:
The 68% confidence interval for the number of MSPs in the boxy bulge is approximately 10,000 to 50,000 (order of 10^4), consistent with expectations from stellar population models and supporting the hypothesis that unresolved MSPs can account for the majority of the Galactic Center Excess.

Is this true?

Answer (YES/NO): NO